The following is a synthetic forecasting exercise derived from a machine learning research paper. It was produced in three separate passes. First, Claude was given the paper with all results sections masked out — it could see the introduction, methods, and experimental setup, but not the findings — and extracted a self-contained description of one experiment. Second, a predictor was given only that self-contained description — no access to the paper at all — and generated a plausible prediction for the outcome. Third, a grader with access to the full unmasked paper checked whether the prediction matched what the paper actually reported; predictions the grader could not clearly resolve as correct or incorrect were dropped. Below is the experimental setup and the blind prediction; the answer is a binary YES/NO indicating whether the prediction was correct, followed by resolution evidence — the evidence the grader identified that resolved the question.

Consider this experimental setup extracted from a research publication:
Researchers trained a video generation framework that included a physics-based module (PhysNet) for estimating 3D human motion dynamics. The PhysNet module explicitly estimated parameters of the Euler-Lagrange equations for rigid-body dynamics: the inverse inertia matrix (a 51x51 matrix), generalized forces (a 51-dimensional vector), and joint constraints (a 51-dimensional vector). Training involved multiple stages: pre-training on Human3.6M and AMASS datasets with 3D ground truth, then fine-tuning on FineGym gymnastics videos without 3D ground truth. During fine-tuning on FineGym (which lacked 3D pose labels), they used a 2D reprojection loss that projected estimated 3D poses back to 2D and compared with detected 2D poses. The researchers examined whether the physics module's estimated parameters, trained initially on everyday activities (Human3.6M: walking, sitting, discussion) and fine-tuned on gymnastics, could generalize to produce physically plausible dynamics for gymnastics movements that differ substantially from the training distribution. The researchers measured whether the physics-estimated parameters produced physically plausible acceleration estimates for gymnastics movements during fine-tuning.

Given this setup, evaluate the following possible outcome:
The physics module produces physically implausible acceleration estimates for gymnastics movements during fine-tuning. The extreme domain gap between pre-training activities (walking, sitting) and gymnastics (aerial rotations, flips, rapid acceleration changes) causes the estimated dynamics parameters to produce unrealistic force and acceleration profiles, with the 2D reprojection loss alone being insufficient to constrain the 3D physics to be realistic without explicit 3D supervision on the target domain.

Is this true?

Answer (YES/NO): NO